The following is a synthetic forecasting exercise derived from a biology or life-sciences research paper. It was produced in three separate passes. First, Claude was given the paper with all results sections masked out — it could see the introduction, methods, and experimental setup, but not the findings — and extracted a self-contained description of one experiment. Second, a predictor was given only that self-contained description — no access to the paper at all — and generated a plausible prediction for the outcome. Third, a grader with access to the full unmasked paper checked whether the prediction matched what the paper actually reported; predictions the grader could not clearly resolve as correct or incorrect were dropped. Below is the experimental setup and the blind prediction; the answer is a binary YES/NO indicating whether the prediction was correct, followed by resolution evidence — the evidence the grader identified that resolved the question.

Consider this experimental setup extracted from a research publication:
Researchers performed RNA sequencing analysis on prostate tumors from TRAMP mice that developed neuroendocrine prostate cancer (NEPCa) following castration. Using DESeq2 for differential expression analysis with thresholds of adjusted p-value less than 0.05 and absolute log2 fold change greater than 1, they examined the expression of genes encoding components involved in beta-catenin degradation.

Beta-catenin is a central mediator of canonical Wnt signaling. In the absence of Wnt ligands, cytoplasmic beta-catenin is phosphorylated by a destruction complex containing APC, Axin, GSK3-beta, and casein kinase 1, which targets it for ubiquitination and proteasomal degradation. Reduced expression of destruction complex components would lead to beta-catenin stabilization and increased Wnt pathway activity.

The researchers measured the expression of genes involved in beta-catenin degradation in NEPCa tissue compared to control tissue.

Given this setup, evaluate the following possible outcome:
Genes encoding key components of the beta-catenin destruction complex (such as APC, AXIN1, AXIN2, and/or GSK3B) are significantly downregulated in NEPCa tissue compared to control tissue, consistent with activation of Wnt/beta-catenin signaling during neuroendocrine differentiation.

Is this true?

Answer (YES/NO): NO